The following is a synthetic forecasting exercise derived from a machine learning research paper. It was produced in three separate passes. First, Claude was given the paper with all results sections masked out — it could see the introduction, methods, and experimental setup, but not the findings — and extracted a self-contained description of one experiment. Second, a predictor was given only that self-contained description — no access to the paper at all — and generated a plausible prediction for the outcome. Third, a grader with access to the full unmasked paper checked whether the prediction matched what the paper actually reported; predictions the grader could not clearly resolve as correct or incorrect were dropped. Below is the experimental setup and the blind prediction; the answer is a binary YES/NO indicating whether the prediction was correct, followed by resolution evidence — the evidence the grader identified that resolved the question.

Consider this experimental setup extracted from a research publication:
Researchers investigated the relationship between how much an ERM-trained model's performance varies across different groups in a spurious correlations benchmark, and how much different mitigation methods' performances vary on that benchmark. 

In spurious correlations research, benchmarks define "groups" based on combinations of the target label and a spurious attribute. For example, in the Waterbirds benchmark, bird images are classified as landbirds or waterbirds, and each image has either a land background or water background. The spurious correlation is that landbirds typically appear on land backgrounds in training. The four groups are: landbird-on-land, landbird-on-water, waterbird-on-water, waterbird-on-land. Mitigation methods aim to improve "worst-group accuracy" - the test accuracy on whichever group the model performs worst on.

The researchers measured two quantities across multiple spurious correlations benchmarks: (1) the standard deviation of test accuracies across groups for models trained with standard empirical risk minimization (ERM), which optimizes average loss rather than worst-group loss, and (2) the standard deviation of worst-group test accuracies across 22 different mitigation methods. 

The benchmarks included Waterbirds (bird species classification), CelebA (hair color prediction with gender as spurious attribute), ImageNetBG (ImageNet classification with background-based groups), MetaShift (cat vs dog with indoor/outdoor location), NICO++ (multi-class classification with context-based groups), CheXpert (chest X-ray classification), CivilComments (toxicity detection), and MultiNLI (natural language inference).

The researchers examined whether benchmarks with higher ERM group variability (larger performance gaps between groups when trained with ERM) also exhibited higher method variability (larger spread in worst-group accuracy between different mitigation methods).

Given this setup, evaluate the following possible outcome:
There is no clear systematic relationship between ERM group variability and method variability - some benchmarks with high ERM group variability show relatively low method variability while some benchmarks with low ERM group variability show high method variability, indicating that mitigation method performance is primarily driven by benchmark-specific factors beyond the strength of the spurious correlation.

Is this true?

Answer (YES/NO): NO